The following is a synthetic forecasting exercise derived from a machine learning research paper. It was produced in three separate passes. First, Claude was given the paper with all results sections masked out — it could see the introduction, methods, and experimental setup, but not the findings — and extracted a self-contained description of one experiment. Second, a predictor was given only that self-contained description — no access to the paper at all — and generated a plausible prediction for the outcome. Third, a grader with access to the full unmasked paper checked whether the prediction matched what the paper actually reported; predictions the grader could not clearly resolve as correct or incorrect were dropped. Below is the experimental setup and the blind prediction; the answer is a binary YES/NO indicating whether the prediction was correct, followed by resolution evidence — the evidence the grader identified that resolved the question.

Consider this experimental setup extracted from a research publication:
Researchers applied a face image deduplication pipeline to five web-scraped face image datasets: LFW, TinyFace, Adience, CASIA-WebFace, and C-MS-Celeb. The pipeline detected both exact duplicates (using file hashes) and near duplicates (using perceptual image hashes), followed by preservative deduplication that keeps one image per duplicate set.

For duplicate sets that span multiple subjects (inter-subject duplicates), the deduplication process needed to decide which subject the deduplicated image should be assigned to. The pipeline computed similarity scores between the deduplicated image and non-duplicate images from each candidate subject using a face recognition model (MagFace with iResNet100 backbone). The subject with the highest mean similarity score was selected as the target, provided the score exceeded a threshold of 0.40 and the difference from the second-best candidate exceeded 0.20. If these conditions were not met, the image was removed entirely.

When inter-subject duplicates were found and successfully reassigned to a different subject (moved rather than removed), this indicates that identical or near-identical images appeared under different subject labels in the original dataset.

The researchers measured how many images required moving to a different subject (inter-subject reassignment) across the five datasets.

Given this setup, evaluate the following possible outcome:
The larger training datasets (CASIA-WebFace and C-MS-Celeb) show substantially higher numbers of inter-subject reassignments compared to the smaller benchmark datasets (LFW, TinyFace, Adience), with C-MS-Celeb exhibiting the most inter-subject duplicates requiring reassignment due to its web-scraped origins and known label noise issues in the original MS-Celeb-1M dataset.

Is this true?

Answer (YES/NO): YES